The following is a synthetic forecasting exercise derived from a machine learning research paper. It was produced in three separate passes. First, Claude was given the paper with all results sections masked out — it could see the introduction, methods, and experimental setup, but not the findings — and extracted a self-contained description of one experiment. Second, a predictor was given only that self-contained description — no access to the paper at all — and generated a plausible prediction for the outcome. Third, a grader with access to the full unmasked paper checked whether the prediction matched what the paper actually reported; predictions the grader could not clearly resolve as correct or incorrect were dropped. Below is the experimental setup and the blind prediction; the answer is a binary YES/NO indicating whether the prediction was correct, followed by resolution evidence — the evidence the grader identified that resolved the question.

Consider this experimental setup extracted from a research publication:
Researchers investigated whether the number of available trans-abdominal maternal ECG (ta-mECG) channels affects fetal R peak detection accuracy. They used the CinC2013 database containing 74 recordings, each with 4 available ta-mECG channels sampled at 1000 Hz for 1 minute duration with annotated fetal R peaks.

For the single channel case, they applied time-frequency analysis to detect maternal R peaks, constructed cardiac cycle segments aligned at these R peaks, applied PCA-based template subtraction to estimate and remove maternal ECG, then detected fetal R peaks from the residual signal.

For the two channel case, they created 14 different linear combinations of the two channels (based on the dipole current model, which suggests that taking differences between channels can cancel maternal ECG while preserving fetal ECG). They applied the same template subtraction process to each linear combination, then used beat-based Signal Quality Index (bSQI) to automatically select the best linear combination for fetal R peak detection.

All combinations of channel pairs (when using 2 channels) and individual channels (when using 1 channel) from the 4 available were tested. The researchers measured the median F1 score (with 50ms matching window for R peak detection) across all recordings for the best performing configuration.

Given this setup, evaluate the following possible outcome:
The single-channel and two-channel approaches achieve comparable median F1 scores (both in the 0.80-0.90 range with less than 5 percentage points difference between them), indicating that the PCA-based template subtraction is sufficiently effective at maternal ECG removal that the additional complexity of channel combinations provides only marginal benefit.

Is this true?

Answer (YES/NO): NO